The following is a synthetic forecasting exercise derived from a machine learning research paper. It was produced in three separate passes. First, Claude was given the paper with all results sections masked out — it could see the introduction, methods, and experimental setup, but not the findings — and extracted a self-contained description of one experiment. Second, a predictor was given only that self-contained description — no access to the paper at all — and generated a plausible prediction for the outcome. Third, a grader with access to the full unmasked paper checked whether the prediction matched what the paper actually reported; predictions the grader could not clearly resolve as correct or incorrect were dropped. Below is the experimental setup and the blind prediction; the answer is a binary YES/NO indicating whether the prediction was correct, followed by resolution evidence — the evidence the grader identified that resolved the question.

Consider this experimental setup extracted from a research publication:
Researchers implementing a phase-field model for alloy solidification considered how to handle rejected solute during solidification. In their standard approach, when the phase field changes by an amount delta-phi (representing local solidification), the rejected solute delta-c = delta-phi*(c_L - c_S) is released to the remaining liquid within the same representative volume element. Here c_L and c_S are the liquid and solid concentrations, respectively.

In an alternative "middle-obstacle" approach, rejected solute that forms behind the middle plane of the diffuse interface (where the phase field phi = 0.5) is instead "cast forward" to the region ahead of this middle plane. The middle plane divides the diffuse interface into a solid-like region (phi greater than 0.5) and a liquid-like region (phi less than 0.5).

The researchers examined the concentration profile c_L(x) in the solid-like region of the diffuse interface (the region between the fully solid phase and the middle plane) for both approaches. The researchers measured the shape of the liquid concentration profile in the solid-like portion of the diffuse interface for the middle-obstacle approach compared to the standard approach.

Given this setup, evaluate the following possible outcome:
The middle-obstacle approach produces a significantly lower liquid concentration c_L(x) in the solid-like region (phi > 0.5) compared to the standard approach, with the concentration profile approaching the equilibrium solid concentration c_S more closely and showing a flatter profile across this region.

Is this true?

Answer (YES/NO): NO